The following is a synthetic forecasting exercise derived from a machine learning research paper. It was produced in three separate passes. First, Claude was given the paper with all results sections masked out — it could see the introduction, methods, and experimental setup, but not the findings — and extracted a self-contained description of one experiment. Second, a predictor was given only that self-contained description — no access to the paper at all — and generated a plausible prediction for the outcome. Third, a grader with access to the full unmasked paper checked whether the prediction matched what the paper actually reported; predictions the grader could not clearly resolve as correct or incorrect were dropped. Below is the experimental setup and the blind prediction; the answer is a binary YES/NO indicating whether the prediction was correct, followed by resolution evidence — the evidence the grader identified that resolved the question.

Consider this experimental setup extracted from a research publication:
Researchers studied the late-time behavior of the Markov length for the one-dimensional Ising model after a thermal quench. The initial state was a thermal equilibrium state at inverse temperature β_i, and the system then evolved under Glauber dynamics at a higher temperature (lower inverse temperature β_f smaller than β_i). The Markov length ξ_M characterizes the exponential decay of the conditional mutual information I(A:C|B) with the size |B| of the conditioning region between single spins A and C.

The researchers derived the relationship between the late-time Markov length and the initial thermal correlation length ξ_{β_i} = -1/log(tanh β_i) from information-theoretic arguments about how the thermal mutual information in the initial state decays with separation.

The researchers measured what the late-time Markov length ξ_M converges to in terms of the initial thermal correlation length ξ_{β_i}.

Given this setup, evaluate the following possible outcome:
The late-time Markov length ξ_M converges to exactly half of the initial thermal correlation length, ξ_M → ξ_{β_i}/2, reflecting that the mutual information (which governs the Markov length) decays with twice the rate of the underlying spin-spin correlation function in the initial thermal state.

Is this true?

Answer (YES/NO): YES